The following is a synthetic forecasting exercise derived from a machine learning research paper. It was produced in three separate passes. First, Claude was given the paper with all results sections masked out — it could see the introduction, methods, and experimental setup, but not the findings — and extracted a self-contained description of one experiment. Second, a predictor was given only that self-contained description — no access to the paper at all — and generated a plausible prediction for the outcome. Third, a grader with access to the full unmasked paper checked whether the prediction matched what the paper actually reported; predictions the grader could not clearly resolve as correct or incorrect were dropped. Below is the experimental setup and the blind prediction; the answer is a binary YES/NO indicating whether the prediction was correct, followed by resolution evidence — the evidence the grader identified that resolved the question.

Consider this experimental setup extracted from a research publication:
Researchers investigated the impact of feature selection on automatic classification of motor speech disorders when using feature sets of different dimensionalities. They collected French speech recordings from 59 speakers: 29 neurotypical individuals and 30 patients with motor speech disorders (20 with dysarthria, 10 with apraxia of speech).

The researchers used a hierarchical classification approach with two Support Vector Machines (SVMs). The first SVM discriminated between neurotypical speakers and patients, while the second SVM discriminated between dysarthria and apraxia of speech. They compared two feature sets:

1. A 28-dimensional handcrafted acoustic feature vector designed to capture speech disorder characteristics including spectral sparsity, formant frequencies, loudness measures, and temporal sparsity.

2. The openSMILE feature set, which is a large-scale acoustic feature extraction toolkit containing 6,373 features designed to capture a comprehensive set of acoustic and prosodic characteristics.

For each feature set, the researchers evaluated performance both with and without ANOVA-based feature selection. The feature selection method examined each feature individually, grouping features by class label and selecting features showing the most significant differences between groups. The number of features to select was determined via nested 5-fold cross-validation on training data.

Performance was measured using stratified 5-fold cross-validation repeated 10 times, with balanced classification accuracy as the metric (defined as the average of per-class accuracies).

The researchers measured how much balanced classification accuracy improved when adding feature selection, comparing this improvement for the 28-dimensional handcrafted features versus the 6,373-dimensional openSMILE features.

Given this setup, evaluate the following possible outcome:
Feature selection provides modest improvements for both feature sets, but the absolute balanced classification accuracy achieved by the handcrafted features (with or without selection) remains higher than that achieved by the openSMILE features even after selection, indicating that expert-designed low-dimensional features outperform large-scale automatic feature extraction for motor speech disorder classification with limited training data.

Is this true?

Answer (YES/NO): NO